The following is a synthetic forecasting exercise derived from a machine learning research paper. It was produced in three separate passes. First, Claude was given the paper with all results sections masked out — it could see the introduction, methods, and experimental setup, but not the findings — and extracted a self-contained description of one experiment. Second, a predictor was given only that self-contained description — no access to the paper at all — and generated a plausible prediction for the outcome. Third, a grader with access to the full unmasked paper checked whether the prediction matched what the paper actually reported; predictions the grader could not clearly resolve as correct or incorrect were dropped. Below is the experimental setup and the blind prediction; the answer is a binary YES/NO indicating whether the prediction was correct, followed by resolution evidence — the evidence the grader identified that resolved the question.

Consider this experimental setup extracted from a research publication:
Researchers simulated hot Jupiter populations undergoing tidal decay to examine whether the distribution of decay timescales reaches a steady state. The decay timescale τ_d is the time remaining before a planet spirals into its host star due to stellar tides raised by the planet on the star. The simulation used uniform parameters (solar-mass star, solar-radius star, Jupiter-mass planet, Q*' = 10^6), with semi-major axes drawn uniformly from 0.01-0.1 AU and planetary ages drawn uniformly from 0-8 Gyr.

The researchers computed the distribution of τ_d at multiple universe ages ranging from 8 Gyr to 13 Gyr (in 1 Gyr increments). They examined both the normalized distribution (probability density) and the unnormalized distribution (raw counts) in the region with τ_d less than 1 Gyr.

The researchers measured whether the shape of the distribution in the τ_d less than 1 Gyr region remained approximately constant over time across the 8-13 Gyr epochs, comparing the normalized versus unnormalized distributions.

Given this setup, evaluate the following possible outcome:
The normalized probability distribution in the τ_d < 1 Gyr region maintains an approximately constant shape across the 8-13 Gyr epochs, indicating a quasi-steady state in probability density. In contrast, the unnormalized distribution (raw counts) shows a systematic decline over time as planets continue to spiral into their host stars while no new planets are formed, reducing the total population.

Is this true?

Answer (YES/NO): NO